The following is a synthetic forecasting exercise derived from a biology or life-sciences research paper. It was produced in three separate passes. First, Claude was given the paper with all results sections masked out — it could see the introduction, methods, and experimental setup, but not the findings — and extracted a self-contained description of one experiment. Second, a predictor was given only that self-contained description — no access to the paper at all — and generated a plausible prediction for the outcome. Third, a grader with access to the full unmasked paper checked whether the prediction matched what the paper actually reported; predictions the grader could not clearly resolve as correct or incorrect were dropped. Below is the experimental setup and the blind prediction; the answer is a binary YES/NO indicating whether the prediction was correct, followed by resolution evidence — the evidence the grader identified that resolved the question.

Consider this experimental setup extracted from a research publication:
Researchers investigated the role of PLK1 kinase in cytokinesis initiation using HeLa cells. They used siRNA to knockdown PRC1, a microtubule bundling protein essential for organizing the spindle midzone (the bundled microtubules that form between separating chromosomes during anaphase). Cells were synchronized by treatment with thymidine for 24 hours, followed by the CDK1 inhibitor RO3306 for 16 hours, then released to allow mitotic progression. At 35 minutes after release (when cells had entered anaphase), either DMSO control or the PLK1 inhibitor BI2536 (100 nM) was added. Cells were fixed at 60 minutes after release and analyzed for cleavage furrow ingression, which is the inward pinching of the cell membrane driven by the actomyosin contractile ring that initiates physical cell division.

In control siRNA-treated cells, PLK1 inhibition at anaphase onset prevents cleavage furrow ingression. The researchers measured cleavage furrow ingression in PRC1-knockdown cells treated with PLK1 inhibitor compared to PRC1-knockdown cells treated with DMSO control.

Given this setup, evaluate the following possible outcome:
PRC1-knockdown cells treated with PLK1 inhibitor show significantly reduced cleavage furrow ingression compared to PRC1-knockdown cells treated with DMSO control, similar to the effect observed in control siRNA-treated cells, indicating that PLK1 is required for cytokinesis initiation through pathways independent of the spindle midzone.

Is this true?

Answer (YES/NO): NO